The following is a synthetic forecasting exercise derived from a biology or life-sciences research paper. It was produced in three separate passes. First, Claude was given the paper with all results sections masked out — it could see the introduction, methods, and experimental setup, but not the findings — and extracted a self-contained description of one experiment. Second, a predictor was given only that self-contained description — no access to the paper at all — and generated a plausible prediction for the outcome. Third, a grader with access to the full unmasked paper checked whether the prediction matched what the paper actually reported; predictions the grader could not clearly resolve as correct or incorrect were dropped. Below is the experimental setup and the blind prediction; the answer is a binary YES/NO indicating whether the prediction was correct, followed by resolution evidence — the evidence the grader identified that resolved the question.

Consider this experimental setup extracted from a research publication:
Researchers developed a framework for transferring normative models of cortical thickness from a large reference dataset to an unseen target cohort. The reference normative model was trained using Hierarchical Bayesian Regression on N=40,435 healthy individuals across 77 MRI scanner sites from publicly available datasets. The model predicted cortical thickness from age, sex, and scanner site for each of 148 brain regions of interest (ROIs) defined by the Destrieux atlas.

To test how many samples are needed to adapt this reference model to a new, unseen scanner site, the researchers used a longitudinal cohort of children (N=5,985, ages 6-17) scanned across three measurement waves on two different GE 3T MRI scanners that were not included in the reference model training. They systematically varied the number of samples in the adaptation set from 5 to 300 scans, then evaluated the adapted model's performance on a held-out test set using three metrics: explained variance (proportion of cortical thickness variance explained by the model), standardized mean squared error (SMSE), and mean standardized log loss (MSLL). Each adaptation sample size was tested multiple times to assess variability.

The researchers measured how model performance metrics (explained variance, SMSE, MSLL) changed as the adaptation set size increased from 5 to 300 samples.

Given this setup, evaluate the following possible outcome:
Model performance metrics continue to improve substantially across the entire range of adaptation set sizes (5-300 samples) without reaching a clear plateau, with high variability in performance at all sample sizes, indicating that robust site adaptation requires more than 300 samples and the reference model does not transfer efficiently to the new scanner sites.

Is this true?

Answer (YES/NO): NO